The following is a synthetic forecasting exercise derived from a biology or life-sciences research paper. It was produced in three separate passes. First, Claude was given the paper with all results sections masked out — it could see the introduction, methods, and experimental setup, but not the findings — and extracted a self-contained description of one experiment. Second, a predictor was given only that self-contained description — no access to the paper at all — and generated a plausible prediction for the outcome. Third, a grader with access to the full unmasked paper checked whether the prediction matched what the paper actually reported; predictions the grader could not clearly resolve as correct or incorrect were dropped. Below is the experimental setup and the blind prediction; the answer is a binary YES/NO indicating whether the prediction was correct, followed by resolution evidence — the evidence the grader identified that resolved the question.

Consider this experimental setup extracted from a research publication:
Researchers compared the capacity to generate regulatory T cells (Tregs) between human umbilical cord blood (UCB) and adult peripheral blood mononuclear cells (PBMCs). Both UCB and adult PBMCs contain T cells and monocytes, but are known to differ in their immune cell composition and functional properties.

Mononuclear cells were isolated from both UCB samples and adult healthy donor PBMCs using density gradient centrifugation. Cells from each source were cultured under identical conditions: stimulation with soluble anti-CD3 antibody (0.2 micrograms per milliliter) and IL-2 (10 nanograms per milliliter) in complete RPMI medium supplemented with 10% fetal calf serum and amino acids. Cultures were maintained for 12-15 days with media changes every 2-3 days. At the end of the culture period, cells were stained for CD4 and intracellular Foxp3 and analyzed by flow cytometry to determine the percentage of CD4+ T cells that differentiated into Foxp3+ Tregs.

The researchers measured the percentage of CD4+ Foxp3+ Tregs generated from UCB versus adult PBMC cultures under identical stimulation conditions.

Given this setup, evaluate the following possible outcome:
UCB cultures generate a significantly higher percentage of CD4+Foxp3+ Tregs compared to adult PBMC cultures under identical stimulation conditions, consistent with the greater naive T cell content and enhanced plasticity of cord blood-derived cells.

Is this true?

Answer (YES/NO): YES